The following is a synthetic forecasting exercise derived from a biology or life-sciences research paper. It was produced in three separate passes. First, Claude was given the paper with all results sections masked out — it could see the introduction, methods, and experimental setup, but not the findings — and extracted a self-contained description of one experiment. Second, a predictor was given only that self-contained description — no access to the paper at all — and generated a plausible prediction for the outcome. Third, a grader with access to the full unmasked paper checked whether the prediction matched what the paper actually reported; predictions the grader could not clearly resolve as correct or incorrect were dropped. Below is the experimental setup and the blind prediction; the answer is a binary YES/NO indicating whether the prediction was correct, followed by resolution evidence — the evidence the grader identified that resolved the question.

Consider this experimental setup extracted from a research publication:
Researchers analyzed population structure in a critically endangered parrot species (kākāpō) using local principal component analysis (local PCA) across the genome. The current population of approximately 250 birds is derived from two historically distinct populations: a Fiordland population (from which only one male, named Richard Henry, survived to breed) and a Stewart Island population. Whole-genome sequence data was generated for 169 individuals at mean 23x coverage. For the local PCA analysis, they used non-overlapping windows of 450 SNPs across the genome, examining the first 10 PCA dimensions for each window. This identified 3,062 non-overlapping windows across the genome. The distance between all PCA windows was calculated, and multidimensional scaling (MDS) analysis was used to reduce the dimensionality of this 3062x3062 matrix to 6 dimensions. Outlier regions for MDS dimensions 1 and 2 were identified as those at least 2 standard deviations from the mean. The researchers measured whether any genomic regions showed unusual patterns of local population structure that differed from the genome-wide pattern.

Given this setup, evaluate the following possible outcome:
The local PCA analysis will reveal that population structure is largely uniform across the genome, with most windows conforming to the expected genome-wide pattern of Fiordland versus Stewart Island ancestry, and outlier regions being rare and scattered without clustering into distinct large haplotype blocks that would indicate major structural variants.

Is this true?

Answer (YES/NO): NO